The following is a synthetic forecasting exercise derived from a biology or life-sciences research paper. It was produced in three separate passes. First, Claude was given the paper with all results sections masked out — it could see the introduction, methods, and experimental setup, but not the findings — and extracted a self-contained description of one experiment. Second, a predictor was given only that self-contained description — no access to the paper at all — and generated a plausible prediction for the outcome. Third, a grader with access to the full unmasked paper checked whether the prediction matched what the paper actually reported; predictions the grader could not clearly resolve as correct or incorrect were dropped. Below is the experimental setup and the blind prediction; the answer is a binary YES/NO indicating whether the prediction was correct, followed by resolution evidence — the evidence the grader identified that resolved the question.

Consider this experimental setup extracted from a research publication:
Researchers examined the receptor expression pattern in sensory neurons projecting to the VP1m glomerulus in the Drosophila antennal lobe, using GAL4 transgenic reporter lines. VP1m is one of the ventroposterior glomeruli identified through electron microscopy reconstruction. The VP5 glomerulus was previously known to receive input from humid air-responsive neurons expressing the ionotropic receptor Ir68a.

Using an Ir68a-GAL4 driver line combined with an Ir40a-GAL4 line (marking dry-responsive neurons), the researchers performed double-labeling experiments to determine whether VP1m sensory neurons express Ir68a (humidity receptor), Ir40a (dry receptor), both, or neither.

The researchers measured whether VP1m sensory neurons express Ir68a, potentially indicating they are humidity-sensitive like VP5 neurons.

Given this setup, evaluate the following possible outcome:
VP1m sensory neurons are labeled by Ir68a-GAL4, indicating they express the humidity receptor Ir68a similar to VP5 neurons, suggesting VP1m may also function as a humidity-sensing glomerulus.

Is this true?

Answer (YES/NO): YES